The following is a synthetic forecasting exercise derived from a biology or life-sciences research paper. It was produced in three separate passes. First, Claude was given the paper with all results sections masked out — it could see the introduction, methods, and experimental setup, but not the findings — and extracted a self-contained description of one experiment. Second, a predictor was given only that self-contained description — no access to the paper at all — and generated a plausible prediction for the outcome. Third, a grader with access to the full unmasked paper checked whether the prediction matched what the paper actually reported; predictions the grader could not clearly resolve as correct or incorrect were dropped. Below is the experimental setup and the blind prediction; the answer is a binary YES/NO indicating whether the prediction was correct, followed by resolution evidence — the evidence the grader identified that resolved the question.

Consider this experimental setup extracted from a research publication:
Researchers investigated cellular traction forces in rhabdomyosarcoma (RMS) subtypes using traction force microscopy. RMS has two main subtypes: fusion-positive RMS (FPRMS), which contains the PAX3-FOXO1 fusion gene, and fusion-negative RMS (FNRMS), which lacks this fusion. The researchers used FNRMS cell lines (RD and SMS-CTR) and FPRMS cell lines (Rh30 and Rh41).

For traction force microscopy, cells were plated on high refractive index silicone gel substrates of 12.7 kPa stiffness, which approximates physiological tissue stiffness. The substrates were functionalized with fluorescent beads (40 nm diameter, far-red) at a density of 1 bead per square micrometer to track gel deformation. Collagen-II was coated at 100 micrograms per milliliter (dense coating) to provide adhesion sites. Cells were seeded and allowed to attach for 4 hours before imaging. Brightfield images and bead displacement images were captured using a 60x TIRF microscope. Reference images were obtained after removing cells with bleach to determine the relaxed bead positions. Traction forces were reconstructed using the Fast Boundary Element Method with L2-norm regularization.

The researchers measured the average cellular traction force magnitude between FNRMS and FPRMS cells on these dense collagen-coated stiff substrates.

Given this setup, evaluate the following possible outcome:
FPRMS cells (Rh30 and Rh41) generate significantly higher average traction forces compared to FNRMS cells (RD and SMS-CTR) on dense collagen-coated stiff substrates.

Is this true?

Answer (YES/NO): NO